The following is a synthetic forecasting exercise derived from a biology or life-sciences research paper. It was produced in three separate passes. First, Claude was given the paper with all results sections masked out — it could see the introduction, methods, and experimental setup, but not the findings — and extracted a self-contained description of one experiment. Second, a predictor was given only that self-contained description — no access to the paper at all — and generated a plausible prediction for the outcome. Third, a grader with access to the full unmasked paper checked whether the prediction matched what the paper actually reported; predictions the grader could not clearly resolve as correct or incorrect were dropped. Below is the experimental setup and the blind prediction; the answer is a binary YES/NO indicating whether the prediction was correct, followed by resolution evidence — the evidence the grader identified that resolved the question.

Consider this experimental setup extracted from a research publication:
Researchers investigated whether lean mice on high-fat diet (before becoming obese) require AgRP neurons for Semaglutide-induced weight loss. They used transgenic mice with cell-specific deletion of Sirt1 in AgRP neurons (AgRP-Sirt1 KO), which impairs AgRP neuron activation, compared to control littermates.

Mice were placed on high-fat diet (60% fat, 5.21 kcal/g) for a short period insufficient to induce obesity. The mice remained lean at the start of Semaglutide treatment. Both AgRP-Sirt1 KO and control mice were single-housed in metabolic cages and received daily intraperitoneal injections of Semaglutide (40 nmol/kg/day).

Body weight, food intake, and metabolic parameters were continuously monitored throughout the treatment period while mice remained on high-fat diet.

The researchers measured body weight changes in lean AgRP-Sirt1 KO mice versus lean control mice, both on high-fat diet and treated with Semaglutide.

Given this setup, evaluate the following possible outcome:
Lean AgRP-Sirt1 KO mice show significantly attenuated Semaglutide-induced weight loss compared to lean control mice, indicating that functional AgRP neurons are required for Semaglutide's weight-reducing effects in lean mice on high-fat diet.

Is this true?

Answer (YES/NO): NO